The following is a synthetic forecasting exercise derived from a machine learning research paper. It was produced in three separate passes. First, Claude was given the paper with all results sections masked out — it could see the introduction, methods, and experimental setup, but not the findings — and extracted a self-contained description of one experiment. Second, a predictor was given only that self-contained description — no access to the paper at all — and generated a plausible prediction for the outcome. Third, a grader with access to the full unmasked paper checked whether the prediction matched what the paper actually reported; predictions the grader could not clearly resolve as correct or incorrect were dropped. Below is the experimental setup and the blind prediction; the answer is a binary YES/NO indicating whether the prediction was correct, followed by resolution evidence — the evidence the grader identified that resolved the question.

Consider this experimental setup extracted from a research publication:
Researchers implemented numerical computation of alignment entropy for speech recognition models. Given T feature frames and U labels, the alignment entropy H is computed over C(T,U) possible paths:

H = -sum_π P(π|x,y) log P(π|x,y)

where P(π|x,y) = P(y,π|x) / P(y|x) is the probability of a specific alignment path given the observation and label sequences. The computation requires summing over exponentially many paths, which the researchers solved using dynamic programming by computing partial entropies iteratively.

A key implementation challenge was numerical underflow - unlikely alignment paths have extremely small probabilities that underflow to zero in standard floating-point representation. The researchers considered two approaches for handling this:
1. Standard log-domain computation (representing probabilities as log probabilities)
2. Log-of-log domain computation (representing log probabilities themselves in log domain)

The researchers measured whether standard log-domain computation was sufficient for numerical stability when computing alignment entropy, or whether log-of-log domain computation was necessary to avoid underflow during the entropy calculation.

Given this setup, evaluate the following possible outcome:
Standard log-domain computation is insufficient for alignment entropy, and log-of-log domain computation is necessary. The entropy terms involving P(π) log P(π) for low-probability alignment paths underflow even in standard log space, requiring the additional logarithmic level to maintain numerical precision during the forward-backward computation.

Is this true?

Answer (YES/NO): NO